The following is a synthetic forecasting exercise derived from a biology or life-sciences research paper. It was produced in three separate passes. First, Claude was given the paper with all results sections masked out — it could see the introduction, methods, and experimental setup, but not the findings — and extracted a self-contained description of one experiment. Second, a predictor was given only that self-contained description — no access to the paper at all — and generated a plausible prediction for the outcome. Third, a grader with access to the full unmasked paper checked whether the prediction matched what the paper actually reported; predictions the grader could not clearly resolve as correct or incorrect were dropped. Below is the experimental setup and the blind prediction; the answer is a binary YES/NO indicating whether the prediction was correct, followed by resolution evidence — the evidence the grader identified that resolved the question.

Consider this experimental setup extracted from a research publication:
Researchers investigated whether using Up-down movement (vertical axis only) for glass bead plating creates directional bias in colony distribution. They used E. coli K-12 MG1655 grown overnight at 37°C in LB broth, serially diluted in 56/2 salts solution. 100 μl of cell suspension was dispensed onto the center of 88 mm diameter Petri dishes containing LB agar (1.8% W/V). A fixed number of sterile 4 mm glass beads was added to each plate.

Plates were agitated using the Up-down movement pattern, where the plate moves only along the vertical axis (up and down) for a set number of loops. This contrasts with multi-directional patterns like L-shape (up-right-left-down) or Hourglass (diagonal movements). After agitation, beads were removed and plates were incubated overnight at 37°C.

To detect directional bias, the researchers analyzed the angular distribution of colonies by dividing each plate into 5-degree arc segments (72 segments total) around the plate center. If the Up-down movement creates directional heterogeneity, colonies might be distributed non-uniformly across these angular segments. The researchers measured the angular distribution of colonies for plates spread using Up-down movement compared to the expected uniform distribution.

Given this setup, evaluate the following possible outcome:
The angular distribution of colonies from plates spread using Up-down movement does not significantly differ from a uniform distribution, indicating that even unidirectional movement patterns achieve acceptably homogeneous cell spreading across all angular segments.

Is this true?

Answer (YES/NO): NO